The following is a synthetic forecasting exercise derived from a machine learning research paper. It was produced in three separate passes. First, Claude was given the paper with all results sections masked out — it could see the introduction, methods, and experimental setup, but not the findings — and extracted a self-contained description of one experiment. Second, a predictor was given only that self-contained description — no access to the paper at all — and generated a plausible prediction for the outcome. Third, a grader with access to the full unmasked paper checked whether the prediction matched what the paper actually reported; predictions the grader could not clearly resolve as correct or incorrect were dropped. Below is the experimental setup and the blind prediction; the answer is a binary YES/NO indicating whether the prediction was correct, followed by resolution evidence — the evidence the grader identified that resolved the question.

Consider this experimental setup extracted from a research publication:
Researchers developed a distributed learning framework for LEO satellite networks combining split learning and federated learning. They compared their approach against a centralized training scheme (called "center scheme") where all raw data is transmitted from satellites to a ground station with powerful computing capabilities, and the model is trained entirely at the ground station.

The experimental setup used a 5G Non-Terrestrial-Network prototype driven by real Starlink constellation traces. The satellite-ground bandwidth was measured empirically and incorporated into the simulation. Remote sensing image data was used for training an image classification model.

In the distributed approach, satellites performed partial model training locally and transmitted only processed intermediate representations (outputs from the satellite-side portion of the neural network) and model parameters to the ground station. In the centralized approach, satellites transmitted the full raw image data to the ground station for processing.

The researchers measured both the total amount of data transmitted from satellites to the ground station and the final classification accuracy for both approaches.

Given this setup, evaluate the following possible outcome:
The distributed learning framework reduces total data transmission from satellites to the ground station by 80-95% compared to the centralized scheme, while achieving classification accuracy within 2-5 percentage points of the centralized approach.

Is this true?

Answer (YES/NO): NO